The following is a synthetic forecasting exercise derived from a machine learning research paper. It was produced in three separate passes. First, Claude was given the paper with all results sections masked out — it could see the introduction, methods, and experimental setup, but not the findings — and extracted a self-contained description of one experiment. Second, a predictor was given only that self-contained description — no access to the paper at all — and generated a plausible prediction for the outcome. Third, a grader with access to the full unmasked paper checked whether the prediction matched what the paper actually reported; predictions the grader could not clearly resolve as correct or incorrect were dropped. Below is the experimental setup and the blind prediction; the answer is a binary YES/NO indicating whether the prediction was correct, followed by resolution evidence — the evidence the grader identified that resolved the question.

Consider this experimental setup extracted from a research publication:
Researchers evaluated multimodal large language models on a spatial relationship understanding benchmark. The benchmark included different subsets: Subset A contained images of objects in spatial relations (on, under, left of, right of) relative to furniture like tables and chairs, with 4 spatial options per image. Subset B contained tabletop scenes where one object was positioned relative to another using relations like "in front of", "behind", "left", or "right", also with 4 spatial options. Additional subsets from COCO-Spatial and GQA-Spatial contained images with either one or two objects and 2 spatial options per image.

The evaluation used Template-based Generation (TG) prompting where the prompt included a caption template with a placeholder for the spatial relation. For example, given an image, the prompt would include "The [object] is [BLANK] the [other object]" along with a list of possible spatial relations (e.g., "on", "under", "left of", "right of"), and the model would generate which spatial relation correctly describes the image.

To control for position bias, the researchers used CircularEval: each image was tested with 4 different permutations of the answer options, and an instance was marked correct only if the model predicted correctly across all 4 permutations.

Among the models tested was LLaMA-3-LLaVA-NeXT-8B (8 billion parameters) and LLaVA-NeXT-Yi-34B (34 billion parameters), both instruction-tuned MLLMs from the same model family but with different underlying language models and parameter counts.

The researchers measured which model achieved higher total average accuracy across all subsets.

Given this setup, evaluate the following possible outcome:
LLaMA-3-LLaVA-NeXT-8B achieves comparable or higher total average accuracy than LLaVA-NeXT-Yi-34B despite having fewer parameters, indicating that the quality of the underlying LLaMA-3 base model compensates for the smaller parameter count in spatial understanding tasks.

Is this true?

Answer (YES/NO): NO